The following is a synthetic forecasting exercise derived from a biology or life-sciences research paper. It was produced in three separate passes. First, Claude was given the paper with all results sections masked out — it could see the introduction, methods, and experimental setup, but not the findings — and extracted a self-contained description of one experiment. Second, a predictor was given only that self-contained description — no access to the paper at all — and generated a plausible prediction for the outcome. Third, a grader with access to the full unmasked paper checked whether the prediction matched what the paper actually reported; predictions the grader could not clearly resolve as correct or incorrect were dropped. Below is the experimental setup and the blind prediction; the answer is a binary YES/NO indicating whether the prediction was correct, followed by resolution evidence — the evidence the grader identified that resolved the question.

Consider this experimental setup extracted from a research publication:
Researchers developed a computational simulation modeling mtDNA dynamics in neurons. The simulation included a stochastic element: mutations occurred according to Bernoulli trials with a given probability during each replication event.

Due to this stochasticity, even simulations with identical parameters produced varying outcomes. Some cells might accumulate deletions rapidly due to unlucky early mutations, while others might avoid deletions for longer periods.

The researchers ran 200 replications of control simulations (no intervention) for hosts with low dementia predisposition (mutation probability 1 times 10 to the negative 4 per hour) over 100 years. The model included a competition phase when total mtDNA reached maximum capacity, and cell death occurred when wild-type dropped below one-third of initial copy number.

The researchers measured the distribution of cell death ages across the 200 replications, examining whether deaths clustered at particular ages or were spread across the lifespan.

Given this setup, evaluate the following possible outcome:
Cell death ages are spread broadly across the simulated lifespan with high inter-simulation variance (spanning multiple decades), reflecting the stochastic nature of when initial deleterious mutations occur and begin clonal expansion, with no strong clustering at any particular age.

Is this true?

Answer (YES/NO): NO